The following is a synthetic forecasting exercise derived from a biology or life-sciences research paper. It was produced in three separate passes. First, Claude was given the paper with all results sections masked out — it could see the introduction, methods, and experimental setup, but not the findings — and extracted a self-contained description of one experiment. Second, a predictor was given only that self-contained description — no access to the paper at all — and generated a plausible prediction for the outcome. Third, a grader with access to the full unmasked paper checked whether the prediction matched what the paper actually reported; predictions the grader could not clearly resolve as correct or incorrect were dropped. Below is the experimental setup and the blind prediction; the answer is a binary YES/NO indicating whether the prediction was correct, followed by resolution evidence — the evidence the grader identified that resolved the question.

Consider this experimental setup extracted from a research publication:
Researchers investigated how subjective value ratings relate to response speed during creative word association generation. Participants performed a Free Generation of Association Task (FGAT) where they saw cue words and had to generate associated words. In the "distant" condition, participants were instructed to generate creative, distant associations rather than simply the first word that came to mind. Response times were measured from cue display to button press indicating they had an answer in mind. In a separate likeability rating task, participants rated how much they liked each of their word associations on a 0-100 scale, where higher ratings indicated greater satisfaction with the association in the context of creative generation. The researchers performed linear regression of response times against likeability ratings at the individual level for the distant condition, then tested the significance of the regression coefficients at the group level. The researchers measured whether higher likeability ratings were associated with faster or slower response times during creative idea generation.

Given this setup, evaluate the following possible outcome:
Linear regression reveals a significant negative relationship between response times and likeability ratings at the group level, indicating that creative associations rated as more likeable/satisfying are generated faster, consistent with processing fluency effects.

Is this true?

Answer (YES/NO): YES